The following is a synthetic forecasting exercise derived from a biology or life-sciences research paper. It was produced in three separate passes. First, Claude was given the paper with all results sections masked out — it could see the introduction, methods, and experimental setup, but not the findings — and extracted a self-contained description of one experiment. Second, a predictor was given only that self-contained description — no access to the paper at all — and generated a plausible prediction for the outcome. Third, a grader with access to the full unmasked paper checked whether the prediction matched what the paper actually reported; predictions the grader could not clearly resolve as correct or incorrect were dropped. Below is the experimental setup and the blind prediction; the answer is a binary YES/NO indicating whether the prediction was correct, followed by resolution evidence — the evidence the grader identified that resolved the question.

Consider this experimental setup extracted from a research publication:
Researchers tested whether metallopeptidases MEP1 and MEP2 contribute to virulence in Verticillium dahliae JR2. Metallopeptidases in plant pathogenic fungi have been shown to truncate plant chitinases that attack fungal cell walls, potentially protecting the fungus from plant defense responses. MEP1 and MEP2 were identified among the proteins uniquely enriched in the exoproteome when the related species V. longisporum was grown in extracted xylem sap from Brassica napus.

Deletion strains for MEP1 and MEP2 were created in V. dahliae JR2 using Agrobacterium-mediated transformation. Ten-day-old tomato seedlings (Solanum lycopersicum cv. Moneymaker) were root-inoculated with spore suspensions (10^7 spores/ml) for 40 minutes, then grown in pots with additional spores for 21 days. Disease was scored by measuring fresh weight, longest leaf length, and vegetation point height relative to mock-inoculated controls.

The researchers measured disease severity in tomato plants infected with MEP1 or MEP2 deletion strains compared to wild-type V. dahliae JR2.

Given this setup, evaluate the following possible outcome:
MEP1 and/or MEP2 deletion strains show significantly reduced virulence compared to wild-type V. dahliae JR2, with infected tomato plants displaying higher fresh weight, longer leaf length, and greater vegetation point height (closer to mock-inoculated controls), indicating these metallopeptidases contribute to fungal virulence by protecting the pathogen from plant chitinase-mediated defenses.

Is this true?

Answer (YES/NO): NO